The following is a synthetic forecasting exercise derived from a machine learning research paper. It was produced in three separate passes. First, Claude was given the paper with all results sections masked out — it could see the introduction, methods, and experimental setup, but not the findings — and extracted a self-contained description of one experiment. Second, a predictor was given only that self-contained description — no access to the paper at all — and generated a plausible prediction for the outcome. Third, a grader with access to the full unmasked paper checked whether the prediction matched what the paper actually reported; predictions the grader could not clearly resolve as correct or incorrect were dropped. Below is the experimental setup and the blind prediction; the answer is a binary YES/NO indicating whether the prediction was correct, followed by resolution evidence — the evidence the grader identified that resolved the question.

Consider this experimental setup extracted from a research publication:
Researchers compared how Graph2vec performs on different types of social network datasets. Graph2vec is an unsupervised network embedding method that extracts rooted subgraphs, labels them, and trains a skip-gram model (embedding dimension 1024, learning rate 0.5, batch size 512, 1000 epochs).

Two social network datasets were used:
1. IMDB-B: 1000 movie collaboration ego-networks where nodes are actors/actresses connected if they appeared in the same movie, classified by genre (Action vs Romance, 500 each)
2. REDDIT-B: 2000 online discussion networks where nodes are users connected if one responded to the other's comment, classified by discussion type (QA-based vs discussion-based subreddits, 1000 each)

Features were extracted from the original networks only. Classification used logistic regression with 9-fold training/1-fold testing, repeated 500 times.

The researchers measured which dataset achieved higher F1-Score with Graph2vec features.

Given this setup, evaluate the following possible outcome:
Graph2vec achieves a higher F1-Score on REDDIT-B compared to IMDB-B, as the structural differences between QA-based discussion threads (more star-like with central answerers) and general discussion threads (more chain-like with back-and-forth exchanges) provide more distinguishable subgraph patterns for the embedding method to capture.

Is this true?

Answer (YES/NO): YES